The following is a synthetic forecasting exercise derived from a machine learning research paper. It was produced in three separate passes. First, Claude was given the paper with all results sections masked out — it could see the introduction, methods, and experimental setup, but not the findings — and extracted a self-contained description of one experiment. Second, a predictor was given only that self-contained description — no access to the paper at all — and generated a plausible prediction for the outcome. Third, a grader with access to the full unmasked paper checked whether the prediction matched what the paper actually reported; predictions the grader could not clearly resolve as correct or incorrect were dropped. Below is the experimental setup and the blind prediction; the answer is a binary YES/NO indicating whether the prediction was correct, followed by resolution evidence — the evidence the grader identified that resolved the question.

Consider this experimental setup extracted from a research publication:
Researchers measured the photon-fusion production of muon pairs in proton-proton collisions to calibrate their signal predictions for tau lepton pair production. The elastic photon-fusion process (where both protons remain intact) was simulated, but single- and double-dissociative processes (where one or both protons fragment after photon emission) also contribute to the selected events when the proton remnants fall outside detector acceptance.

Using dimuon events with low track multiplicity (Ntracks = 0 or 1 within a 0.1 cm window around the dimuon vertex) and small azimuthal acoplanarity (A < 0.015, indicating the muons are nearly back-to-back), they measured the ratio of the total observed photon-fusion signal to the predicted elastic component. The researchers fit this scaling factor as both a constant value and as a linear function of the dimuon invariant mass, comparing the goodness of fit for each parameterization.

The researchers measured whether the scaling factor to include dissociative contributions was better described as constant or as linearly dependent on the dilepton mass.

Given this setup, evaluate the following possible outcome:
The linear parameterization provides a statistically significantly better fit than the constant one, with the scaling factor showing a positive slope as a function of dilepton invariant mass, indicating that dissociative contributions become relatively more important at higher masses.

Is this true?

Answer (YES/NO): YES